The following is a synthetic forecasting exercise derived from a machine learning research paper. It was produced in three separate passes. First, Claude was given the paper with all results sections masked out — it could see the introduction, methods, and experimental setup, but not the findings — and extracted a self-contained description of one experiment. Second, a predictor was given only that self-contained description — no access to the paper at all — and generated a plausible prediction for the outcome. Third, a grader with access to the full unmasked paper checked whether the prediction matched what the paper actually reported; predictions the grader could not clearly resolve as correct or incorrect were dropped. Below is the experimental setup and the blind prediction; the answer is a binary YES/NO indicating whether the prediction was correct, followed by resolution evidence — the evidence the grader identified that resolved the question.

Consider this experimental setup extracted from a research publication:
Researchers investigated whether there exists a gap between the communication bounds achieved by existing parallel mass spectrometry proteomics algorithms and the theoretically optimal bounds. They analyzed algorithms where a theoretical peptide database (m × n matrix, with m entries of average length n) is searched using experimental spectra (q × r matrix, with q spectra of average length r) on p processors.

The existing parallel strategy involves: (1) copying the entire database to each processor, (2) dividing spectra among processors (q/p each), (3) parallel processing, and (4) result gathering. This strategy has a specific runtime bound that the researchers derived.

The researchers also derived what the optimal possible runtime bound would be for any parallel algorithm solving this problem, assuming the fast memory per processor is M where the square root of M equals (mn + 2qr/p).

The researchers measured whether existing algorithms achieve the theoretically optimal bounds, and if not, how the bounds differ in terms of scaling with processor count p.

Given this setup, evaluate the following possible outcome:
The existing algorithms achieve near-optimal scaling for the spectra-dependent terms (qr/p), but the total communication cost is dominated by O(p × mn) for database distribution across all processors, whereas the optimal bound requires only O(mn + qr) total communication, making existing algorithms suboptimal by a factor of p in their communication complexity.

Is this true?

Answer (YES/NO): NO